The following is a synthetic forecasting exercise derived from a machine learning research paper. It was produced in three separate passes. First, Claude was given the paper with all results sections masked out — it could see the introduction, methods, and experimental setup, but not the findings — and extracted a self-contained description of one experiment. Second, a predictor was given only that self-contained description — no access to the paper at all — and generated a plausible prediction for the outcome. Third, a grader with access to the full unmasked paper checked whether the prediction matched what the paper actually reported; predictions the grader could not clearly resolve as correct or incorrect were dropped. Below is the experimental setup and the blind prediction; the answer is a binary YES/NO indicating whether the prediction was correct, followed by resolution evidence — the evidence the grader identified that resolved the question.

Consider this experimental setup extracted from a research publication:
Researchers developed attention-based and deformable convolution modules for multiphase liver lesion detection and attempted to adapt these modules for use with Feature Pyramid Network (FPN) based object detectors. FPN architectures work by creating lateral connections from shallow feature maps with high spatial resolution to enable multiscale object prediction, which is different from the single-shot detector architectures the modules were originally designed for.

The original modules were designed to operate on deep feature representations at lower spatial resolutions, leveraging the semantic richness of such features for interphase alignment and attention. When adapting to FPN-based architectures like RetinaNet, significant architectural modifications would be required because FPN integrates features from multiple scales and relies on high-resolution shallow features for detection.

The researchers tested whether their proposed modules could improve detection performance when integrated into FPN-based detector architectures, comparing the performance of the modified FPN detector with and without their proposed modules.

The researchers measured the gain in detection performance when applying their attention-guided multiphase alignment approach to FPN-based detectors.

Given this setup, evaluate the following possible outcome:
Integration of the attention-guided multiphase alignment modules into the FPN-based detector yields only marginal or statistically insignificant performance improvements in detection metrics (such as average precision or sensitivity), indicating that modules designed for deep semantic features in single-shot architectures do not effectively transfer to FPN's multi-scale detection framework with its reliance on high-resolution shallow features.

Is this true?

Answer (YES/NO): YES